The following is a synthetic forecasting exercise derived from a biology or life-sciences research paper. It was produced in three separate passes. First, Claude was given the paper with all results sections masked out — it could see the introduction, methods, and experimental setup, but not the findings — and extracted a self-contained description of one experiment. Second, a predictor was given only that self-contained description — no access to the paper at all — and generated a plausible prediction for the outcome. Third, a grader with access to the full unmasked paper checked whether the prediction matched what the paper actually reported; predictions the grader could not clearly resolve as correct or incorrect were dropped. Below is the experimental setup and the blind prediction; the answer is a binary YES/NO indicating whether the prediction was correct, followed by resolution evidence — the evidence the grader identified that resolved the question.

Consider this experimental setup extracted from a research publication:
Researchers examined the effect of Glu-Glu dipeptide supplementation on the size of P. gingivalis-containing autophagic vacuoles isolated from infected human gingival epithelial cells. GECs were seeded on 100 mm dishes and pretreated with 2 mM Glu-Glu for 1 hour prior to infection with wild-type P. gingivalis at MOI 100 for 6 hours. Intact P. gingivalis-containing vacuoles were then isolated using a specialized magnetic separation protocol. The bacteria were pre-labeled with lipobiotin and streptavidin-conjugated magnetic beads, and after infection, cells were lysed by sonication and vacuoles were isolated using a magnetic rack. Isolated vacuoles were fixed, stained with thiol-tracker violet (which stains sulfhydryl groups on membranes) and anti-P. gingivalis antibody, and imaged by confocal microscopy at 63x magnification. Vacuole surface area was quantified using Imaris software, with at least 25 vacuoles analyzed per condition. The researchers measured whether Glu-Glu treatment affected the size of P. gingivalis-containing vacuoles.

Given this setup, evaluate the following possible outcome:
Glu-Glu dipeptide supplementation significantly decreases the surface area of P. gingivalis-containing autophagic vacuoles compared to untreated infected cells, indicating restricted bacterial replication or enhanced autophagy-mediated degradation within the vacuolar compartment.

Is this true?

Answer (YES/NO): NO